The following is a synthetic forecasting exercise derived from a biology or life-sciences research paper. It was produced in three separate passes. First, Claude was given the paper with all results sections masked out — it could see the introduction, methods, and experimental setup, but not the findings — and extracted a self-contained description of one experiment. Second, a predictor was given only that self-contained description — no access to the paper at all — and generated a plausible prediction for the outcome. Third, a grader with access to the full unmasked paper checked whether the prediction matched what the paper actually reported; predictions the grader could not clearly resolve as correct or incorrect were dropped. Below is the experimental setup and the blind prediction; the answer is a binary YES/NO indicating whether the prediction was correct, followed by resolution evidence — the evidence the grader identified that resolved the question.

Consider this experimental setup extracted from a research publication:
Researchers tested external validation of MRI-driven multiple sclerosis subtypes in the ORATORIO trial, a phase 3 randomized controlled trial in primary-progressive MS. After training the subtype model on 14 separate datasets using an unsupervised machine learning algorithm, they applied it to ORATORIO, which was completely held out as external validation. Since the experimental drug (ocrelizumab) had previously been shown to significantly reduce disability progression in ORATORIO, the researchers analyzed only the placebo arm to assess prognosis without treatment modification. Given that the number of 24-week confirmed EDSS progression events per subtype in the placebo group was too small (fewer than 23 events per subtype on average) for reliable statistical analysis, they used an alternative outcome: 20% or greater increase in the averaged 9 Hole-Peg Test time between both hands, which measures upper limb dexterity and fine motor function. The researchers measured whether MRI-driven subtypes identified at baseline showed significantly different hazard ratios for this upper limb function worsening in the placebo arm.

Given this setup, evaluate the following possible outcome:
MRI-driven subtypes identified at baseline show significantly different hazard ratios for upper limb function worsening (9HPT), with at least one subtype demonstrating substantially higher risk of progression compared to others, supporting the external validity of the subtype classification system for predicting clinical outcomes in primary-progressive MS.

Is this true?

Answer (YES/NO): YES